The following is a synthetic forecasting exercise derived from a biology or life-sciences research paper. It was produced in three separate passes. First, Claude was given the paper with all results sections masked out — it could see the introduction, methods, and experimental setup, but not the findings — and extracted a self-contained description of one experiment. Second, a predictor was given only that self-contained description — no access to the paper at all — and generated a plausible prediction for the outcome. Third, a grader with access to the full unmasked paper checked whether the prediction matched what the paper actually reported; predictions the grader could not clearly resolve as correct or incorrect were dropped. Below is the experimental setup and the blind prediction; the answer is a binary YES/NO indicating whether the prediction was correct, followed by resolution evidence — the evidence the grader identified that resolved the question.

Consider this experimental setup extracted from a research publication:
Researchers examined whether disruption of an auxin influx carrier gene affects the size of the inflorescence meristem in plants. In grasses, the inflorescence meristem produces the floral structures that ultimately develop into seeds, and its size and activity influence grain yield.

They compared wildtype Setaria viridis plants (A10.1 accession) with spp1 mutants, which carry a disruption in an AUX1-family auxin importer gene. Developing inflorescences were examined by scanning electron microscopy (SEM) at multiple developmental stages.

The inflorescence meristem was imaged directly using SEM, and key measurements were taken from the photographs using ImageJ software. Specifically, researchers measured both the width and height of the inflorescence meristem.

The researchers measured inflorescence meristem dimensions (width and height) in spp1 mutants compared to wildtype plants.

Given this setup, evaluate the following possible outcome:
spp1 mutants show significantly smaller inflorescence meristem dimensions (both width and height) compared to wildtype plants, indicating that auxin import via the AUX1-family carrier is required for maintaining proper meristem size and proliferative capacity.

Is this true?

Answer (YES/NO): NO